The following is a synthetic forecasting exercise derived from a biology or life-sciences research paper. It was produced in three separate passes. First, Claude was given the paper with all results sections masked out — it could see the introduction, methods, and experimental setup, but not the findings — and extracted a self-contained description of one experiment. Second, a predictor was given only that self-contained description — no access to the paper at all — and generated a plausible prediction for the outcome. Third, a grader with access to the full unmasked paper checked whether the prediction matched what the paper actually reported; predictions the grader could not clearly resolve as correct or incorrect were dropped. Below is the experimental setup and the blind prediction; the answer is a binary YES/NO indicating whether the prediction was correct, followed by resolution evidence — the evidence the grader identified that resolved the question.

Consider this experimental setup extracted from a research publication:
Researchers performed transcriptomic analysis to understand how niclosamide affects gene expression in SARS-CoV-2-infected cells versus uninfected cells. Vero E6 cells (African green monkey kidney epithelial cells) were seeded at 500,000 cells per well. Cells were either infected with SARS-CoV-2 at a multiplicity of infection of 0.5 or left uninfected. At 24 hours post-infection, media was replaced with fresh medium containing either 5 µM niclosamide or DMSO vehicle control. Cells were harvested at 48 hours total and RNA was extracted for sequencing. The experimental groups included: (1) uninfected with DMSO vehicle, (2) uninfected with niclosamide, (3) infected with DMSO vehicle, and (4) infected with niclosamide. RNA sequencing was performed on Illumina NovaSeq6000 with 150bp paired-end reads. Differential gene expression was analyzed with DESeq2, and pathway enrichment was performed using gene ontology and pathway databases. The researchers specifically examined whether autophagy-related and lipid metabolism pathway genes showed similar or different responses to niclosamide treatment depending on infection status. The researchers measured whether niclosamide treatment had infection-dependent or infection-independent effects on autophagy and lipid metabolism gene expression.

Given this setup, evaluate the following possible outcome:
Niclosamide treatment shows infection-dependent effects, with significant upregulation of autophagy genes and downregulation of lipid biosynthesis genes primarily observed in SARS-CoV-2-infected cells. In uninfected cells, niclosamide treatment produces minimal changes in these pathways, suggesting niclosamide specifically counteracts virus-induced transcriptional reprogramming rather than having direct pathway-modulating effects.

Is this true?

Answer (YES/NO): NO